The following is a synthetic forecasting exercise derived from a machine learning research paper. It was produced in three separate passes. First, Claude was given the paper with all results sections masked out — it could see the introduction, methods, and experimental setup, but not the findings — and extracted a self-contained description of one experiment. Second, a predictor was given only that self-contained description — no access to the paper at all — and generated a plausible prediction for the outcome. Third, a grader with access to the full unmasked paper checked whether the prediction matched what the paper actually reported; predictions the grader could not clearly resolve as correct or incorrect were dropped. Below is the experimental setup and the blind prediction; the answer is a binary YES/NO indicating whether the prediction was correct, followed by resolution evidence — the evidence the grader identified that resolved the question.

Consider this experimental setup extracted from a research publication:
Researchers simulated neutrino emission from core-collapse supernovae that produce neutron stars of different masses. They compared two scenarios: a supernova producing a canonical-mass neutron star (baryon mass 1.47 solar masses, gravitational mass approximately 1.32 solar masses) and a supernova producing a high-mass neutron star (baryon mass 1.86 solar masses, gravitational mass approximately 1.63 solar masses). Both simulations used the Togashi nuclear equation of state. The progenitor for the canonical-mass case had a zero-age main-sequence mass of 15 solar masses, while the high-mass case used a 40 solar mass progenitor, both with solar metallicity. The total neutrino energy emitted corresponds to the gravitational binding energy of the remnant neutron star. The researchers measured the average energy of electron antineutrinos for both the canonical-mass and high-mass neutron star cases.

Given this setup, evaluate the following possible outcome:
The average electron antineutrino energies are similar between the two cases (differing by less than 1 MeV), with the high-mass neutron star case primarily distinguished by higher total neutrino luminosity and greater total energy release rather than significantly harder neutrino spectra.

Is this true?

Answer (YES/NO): YES